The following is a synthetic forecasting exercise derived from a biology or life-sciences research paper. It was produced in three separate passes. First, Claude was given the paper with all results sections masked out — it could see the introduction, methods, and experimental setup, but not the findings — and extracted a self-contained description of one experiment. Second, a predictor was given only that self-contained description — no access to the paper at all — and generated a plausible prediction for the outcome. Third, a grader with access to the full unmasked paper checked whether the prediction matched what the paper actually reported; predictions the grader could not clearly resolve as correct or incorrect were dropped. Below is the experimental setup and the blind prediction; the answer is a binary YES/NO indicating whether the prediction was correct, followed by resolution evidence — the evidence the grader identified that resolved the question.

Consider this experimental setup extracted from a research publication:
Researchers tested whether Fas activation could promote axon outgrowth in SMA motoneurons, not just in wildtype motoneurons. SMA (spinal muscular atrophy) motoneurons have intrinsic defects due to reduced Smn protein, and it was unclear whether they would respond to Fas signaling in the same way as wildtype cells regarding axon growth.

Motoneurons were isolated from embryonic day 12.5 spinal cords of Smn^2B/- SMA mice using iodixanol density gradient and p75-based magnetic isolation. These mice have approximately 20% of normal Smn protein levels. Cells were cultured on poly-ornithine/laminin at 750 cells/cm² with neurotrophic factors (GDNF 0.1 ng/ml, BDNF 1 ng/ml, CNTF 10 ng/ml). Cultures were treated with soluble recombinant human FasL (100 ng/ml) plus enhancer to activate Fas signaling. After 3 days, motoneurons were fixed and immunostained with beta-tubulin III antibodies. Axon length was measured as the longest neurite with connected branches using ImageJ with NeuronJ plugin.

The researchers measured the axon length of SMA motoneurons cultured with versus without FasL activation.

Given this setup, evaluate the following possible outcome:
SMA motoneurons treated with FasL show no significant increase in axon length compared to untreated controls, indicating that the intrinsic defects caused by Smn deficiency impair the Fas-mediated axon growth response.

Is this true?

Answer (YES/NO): NO